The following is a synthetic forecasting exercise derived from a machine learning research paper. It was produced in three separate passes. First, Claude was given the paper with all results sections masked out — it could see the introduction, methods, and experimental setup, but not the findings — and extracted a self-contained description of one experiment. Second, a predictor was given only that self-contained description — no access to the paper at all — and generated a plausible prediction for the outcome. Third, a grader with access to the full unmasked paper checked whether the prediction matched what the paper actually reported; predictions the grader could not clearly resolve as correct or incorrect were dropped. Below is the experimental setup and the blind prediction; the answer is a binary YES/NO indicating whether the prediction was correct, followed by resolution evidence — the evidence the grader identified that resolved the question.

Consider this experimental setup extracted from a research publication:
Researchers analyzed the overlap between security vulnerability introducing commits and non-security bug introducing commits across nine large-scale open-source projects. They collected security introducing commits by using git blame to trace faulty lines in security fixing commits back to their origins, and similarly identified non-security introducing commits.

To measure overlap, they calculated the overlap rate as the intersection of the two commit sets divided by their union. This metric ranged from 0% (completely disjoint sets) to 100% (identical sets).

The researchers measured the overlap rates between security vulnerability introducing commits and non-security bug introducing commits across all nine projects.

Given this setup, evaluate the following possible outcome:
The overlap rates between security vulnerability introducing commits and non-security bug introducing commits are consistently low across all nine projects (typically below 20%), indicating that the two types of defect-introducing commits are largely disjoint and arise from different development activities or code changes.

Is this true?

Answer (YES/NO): YES